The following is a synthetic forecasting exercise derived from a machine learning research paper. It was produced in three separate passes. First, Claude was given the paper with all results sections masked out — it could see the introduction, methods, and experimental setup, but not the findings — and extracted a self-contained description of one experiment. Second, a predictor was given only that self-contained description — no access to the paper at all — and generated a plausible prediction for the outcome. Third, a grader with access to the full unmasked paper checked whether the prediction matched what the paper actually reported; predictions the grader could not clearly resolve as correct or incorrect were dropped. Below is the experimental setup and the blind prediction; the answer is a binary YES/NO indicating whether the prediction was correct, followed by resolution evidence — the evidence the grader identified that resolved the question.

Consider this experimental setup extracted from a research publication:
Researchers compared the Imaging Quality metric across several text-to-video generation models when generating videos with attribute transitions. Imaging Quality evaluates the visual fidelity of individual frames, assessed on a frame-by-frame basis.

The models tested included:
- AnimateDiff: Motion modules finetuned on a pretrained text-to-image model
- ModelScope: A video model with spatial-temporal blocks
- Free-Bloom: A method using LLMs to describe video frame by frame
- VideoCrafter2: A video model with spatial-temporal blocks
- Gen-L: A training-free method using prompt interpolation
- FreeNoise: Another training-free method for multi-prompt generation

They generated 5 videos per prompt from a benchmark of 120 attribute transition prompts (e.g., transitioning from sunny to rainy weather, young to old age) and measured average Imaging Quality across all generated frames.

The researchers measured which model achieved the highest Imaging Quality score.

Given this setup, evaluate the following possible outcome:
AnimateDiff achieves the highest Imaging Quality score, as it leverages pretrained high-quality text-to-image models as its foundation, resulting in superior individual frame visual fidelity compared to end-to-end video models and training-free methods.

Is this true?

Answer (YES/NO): NO